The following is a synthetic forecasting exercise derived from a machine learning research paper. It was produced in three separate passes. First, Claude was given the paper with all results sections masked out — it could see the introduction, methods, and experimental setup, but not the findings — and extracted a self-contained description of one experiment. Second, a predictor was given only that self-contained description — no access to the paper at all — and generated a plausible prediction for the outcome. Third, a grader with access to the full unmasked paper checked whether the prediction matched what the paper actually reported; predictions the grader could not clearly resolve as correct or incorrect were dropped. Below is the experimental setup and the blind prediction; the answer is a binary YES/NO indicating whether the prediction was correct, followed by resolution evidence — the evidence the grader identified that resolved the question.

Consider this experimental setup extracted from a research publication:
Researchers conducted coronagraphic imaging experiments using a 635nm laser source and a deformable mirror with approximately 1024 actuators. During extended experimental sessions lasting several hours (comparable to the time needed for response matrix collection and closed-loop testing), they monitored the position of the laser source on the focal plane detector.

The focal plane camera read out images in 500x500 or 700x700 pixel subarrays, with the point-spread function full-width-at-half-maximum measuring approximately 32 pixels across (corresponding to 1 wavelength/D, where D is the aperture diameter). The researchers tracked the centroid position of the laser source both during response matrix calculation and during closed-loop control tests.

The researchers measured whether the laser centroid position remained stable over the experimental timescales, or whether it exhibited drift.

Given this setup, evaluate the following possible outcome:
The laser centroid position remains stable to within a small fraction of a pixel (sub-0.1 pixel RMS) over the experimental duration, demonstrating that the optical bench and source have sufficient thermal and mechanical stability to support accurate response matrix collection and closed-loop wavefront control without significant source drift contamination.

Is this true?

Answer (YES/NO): NO